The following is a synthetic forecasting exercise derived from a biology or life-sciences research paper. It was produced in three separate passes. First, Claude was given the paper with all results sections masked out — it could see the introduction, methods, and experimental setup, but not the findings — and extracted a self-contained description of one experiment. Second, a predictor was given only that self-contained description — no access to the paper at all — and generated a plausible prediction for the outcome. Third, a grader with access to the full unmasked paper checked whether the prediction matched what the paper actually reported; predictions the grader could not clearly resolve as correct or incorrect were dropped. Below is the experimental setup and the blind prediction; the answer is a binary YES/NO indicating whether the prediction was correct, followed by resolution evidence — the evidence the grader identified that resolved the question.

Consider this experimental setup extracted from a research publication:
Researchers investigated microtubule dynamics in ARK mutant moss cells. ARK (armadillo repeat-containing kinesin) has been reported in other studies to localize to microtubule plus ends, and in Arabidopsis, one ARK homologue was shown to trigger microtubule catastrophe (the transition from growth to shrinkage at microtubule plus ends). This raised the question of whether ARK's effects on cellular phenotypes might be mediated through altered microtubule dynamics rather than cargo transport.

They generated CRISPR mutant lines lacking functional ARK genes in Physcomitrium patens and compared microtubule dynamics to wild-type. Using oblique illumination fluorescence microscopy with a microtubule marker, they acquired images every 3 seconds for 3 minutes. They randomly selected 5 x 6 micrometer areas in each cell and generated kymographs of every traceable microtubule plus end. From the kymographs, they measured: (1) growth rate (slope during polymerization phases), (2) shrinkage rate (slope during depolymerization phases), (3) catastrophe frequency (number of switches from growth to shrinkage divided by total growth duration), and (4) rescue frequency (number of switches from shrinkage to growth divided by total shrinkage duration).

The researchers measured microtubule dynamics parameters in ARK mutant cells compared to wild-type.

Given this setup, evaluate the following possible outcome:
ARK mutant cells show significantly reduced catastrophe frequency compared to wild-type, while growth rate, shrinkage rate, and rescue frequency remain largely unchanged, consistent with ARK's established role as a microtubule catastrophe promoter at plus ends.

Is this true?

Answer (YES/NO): NO